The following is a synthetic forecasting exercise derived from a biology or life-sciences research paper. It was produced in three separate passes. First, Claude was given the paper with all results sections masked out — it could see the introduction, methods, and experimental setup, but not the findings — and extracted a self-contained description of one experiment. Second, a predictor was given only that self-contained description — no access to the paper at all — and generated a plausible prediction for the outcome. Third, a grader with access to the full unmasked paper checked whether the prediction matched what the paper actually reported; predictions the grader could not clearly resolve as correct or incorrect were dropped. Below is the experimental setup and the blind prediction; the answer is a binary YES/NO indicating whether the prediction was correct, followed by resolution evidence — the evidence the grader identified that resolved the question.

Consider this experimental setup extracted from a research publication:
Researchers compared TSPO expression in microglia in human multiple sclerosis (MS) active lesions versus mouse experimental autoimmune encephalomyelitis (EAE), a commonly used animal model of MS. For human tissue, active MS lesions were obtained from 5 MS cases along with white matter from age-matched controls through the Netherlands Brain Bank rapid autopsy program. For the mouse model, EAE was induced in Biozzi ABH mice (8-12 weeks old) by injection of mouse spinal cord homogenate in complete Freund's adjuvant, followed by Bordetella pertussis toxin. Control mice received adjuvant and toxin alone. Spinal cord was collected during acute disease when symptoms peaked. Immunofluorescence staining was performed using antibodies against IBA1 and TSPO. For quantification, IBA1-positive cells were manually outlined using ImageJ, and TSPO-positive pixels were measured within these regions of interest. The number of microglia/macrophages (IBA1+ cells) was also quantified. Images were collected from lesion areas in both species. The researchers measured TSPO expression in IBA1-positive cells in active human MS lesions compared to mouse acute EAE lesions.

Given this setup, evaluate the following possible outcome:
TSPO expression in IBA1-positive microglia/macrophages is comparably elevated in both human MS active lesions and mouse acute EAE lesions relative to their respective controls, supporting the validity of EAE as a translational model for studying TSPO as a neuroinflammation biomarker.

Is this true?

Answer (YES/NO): NO